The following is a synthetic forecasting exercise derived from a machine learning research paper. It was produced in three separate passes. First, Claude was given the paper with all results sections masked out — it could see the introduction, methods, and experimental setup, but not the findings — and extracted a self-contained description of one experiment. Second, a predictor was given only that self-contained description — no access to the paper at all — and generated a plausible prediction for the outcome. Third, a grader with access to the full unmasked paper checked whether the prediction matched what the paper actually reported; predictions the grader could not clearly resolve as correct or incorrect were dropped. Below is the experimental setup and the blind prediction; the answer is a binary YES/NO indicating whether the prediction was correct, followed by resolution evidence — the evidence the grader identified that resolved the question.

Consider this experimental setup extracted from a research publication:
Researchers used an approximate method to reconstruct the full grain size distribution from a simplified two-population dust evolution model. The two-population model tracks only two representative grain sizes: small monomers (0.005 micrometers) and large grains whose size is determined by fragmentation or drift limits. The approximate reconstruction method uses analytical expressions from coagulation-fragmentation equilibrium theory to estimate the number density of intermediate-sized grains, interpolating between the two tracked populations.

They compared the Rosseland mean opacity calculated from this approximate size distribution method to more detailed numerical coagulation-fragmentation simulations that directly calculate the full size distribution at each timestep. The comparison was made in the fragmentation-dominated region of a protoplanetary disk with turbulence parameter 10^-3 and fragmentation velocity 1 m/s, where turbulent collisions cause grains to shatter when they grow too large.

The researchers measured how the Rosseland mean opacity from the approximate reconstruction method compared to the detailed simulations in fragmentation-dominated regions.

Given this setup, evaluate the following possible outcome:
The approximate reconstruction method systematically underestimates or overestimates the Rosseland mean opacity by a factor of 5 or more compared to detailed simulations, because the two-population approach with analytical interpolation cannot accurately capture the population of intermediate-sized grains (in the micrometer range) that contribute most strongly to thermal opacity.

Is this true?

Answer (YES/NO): NO